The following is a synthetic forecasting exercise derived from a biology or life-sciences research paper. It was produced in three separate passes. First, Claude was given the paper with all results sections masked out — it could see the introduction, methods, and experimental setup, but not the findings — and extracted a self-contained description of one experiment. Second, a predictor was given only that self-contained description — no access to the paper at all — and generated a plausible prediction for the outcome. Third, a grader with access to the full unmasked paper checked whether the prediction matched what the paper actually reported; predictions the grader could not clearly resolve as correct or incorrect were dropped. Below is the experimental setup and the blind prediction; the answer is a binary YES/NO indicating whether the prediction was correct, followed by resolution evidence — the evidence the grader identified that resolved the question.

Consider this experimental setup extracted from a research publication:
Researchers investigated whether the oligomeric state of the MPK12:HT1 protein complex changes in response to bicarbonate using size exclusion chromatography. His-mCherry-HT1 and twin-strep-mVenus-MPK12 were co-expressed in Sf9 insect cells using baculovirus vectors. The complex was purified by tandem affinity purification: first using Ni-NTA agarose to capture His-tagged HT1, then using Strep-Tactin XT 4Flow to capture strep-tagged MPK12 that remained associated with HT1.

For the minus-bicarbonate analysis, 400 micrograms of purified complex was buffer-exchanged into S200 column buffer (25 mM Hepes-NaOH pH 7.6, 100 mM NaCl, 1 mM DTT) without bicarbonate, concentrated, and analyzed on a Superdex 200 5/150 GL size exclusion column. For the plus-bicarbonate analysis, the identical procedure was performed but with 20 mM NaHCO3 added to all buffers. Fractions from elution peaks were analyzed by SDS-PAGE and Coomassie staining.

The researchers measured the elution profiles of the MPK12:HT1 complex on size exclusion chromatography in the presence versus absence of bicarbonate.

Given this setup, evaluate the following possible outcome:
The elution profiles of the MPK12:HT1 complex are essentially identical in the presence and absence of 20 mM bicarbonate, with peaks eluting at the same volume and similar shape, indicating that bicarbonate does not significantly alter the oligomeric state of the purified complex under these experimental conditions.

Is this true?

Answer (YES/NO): NO